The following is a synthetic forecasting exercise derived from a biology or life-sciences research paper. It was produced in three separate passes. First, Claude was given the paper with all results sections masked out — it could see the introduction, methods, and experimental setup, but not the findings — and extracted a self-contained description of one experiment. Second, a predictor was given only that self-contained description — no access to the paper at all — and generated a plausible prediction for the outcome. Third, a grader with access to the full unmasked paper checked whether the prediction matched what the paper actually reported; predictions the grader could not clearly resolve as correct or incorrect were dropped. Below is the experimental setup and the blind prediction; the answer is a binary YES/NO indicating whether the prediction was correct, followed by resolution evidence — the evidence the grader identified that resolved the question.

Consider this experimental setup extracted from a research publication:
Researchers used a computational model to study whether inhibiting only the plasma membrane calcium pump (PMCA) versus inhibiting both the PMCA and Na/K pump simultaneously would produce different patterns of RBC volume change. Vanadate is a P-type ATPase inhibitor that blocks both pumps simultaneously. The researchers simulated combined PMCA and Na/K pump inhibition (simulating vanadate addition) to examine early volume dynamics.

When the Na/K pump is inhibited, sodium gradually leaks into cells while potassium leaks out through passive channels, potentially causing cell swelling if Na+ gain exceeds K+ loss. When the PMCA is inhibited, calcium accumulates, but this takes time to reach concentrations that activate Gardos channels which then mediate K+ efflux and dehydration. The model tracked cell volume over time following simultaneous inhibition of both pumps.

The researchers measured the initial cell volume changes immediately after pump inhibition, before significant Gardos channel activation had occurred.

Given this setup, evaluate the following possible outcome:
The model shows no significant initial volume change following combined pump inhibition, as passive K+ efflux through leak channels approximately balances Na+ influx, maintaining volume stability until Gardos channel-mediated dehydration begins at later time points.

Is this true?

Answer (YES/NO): NO